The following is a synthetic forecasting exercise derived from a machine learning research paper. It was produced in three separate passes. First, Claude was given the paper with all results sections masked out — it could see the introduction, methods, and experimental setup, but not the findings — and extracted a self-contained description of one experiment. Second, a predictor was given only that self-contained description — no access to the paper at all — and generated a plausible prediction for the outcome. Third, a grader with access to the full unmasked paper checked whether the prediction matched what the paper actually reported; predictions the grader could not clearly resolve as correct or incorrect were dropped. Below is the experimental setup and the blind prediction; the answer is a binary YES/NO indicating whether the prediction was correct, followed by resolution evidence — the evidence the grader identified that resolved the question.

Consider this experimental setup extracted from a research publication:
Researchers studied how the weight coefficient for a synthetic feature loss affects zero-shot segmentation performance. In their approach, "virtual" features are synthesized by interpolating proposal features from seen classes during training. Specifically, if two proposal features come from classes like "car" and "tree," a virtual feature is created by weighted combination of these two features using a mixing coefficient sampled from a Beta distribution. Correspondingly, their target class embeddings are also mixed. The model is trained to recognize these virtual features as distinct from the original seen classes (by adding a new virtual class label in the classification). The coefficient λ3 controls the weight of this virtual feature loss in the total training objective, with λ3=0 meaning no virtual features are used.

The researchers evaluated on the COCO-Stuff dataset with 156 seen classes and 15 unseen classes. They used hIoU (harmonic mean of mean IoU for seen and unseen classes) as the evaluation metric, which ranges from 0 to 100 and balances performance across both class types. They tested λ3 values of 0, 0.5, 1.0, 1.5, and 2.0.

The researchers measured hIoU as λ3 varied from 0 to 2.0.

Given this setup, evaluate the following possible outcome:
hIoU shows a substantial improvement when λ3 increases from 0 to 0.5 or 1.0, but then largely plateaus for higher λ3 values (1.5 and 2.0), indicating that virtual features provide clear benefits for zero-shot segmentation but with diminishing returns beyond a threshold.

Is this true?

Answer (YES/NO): NO